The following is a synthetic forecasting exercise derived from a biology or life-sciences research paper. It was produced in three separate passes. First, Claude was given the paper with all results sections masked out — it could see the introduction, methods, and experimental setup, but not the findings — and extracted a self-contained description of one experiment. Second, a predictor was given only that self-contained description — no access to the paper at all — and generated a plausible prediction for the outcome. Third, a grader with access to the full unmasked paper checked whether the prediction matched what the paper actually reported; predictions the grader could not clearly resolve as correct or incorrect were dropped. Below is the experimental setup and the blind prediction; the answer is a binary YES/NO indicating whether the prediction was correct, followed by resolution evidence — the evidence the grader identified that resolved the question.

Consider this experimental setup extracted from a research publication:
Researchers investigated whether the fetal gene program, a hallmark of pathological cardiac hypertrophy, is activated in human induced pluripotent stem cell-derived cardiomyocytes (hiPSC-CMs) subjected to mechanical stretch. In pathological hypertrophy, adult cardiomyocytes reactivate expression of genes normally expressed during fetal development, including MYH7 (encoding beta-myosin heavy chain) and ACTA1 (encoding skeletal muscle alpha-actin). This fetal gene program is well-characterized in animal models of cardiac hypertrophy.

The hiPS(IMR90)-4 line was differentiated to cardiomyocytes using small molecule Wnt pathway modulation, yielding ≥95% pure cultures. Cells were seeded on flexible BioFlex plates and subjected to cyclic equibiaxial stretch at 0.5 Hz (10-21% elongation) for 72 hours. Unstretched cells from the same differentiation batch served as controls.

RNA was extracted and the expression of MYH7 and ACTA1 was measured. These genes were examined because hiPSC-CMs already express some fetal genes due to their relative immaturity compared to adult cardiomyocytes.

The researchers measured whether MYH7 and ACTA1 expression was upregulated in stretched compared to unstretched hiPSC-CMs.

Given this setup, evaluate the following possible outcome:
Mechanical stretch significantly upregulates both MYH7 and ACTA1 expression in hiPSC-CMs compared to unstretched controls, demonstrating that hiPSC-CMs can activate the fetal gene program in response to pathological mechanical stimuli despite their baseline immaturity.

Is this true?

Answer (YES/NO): NO